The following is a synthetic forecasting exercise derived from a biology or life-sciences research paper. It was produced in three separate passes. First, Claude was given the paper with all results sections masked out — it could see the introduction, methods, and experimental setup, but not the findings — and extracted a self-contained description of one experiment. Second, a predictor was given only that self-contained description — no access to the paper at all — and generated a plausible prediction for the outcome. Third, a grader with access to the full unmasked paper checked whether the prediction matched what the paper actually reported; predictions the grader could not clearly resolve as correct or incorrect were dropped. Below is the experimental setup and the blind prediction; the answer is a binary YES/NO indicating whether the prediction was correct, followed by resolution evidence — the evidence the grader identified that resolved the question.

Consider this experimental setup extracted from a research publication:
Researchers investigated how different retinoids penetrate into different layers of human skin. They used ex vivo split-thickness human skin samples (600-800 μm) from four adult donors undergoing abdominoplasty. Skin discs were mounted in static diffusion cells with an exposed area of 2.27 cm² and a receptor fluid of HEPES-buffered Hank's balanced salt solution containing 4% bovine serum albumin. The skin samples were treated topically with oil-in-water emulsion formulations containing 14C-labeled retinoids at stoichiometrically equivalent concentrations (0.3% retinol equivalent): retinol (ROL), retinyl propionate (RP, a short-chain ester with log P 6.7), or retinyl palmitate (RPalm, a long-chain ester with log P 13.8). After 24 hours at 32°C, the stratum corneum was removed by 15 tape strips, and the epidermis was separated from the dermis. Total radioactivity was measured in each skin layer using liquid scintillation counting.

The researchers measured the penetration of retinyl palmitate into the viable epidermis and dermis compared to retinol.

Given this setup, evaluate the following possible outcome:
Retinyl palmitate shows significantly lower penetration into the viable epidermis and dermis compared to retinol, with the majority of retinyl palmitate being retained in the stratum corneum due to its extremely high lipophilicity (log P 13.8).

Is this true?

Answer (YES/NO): NO